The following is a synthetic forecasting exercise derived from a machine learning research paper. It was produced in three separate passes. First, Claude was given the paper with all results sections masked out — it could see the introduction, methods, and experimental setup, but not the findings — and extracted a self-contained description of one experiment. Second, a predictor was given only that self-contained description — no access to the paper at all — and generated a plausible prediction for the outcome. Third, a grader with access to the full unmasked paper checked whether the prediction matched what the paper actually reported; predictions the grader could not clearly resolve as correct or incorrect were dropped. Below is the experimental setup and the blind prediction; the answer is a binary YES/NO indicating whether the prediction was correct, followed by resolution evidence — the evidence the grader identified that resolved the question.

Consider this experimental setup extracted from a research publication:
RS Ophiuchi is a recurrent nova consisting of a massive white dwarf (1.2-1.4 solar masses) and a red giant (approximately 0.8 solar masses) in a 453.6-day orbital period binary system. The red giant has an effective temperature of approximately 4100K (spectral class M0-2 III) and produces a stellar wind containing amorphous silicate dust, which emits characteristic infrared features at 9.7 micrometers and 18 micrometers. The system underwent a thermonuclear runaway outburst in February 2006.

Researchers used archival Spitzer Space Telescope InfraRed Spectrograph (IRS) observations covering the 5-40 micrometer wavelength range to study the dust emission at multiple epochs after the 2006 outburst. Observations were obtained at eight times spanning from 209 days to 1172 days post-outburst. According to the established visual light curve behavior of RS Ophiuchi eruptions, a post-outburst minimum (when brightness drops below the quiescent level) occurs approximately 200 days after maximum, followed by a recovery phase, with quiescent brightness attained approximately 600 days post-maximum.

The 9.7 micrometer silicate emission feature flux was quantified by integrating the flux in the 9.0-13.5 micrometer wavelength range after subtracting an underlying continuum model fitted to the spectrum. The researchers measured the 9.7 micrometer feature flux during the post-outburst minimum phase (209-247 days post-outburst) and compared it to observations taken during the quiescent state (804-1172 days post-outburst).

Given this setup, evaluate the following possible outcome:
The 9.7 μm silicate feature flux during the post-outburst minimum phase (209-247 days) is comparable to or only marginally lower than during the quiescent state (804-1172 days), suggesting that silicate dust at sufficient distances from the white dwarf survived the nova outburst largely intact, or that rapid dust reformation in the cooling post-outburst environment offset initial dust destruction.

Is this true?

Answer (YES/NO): NO